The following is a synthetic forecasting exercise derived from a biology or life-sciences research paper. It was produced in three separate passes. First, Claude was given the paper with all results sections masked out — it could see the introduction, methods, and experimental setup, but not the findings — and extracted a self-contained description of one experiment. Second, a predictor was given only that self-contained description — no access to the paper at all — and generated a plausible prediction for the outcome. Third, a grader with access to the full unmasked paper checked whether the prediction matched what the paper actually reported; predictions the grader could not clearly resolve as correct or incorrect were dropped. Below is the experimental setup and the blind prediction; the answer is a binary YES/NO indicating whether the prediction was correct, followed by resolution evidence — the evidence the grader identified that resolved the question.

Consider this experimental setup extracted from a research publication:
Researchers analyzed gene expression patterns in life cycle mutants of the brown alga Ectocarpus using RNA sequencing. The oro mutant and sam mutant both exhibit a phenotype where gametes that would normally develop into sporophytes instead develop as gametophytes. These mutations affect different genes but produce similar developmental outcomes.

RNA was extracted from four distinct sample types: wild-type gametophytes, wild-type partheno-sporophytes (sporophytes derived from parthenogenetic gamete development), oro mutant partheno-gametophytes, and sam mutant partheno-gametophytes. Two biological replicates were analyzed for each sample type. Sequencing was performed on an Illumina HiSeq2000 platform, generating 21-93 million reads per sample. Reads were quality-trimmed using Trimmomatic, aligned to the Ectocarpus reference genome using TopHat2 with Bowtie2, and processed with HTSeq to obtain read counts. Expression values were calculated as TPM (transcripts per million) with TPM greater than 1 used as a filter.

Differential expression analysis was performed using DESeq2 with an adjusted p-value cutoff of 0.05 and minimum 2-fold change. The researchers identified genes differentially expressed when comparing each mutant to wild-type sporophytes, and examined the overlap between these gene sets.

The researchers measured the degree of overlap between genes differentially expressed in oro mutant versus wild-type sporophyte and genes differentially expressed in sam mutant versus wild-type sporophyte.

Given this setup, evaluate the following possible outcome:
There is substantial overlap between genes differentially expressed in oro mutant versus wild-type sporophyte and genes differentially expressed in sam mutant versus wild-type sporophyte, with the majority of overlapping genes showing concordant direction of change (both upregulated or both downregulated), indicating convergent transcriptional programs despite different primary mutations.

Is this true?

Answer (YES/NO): YES